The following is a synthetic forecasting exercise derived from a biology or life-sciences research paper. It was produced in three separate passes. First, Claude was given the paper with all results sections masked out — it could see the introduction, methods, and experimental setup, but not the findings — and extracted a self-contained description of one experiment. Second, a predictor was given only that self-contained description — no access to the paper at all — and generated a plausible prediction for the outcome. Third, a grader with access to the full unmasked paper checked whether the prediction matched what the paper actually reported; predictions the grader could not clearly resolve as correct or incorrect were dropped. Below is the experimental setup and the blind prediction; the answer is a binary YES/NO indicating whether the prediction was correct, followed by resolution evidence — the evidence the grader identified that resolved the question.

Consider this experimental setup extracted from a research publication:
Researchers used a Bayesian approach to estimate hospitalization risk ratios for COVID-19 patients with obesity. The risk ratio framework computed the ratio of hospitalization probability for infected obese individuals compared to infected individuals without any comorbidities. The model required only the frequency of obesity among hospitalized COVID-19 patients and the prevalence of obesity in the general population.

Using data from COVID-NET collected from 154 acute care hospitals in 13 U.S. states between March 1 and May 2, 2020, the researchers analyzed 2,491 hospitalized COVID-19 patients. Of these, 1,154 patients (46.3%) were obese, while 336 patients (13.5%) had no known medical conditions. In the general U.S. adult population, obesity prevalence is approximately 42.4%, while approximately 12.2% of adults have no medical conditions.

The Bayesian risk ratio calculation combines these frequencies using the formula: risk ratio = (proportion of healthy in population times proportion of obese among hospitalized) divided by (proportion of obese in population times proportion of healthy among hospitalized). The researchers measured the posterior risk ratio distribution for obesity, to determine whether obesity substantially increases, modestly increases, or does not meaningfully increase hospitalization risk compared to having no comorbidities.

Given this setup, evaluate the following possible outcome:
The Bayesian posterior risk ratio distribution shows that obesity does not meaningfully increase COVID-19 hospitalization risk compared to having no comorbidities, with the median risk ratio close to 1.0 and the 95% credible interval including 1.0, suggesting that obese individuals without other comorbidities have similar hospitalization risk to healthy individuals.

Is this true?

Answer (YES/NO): NO